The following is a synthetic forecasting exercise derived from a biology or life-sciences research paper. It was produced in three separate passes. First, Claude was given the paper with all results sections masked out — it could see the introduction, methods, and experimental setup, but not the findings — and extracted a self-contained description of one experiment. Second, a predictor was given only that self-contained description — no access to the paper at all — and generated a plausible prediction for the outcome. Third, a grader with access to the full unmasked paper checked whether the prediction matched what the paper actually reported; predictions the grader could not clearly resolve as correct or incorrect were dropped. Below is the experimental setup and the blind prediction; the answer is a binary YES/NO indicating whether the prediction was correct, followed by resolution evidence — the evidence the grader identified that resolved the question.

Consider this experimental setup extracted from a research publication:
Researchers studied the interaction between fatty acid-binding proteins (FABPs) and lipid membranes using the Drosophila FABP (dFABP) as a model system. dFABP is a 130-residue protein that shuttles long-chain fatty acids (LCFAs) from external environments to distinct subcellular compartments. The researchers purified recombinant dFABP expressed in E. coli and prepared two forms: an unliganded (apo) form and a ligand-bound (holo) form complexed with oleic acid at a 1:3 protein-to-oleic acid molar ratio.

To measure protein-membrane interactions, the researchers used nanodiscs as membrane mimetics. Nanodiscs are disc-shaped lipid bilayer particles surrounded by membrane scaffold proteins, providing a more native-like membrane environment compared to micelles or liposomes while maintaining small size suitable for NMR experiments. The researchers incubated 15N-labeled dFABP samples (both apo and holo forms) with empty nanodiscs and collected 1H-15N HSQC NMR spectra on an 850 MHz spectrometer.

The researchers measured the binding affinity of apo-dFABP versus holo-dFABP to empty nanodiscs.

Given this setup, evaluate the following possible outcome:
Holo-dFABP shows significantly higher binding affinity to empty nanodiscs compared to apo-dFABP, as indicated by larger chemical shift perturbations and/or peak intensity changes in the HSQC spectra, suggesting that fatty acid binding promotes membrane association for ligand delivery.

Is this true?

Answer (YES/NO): NO